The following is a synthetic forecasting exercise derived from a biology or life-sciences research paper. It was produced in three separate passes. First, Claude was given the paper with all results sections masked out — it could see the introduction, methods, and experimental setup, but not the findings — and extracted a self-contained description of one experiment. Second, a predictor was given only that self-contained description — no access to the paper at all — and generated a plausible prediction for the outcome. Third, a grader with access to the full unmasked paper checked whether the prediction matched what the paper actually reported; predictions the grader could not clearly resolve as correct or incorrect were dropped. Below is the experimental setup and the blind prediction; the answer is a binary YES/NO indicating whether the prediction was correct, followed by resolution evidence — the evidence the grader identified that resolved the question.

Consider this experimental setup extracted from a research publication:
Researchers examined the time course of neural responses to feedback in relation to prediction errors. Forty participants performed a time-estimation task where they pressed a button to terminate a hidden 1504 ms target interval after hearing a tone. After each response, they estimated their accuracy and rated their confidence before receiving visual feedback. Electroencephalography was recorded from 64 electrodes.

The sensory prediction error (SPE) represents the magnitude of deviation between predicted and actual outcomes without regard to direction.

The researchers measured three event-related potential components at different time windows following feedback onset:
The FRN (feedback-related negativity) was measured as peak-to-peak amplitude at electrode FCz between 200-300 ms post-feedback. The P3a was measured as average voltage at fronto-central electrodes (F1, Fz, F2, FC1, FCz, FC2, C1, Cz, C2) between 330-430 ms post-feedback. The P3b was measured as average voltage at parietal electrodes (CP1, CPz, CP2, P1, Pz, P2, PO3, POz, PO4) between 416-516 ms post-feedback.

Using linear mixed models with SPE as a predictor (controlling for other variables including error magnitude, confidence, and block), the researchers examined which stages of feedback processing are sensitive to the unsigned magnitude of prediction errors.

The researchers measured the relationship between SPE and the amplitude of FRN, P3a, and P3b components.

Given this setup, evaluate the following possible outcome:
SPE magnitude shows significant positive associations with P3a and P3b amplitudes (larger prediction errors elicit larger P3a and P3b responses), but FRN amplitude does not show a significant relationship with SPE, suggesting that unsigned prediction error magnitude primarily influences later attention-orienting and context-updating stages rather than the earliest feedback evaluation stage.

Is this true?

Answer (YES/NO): YES